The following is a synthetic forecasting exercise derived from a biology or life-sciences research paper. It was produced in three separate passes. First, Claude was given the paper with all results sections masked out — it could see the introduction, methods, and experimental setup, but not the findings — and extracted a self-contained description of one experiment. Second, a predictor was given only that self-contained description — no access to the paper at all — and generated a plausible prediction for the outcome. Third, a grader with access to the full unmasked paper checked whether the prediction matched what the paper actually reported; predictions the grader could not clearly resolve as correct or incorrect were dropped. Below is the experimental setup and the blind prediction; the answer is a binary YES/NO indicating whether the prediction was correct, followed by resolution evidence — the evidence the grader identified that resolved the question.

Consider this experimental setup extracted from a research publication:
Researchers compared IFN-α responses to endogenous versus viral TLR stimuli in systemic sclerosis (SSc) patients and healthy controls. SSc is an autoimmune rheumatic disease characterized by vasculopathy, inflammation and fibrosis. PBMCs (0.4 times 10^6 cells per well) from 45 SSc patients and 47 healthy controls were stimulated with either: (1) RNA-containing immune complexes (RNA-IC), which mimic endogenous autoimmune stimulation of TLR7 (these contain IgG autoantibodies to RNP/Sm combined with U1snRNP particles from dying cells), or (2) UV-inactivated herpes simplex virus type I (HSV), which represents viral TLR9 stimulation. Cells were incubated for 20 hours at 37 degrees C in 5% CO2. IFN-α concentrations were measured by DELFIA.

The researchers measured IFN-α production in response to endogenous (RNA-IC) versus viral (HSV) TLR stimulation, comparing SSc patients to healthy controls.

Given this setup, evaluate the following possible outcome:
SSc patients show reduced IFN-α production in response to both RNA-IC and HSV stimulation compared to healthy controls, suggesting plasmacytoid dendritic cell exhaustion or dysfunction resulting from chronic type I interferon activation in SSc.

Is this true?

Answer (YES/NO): YES